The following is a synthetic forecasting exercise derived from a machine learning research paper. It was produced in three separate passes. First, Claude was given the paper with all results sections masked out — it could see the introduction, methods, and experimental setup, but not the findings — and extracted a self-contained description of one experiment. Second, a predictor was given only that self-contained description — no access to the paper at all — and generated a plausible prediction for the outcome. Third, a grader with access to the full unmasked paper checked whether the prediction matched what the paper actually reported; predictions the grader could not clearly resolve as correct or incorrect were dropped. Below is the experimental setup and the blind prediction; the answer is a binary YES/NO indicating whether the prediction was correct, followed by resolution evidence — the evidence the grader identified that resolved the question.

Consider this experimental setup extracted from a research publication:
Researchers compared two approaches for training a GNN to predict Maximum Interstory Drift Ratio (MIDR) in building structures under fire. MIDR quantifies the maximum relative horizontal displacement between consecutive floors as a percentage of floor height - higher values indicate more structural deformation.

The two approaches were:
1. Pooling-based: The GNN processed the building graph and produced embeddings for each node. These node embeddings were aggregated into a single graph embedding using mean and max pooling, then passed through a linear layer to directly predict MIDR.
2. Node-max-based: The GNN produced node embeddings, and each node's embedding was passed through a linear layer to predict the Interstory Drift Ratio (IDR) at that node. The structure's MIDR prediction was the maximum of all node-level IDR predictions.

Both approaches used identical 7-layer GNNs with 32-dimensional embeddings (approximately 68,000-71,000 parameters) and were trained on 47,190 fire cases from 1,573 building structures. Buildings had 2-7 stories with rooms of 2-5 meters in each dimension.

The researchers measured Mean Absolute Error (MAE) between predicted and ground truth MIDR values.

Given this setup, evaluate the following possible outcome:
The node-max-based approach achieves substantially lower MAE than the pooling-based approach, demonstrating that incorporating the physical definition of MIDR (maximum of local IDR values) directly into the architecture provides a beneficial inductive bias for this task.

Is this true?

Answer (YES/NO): YES